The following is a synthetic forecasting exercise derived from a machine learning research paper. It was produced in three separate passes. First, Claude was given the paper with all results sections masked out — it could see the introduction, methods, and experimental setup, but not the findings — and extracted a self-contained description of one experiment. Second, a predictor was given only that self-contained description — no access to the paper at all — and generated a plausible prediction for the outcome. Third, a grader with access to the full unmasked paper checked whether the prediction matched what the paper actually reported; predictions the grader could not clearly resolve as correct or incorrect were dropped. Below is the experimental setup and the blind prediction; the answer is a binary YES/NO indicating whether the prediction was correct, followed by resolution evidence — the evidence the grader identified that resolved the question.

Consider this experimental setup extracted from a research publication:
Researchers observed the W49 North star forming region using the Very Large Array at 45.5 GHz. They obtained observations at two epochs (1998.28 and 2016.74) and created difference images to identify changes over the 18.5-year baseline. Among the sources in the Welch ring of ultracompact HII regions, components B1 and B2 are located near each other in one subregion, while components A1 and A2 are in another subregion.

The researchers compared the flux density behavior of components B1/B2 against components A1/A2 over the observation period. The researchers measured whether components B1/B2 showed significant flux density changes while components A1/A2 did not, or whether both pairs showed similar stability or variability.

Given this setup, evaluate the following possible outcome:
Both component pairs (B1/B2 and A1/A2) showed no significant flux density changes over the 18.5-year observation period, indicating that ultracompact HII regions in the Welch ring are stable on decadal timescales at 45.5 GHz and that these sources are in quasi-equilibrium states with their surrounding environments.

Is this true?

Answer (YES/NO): NO